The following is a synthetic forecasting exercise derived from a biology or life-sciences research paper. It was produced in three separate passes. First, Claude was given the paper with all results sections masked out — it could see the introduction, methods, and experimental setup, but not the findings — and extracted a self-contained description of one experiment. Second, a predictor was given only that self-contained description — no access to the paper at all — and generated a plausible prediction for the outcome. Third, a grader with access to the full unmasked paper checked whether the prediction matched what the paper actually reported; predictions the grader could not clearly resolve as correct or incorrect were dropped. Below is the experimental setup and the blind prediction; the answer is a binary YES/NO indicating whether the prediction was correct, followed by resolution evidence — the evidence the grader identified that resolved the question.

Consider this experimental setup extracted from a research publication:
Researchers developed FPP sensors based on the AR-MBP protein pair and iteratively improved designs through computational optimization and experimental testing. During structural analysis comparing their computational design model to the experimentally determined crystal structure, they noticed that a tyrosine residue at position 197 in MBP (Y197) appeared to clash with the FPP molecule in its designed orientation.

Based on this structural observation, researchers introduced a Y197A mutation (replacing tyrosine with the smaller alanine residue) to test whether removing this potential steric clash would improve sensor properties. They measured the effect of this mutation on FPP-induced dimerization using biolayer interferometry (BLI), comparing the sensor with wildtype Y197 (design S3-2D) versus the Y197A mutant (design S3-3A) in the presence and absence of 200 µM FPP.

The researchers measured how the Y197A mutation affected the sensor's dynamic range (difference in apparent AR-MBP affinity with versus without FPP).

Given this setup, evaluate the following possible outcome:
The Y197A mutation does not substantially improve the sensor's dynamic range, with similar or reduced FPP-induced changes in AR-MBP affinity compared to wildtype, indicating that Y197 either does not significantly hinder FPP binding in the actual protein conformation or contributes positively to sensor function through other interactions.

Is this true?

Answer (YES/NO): NO